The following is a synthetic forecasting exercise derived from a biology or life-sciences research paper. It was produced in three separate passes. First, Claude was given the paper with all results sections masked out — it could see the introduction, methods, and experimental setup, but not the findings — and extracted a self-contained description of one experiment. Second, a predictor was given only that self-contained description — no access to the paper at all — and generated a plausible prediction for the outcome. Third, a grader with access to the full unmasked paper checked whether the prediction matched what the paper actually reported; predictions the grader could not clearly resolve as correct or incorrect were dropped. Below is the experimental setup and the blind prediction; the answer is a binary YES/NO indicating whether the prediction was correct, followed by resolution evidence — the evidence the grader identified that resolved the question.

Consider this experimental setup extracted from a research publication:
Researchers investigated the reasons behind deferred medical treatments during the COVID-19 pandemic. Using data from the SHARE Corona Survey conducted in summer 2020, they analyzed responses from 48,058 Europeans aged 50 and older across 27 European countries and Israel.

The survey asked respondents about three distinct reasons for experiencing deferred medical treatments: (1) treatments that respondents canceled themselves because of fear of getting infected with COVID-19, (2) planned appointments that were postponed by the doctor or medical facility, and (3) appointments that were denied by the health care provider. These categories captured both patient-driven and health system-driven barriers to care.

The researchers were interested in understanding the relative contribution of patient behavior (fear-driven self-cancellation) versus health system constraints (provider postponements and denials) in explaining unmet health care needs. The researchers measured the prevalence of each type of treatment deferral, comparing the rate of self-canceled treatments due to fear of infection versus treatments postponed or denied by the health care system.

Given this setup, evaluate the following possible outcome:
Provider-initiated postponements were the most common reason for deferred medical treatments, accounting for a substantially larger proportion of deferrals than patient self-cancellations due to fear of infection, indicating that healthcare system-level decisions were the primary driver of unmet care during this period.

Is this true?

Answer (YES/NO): YES